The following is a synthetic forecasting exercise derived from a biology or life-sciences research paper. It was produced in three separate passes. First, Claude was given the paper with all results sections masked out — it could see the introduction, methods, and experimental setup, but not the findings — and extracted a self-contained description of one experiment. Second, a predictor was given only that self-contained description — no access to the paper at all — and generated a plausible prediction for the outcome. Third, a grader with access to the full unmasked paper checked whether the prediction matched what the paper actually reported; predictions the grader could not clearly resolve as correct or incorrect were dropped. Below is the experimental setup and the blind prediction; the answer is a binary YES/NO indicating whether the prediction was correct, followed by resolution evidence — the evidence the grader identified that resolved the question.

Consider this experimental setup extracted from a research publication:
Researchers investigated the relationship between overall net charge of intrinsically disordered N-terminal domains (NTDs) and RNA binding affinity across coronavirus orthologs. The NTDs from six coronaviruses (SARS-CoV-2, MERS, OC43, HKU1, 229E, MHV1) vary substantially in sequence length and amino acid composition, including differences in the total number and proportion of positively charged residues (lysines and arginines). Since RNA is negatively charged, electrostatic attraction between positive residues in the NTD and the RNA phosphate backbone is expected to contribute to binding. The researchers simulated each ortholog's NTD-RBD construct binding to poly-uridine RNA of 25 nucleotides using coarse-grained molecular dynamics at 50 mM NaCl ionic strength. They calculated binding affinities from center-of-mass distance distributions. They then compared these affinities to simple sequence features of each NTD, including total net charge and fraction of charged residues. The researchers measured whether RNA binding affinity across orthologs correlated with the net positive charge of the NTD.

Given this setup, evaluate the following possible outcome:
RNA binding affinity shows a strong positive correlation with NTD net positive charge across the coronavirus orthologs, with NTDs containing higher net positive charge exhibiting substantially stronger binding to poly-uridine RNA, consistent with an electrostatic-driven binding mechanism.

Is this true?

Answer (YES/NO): NO